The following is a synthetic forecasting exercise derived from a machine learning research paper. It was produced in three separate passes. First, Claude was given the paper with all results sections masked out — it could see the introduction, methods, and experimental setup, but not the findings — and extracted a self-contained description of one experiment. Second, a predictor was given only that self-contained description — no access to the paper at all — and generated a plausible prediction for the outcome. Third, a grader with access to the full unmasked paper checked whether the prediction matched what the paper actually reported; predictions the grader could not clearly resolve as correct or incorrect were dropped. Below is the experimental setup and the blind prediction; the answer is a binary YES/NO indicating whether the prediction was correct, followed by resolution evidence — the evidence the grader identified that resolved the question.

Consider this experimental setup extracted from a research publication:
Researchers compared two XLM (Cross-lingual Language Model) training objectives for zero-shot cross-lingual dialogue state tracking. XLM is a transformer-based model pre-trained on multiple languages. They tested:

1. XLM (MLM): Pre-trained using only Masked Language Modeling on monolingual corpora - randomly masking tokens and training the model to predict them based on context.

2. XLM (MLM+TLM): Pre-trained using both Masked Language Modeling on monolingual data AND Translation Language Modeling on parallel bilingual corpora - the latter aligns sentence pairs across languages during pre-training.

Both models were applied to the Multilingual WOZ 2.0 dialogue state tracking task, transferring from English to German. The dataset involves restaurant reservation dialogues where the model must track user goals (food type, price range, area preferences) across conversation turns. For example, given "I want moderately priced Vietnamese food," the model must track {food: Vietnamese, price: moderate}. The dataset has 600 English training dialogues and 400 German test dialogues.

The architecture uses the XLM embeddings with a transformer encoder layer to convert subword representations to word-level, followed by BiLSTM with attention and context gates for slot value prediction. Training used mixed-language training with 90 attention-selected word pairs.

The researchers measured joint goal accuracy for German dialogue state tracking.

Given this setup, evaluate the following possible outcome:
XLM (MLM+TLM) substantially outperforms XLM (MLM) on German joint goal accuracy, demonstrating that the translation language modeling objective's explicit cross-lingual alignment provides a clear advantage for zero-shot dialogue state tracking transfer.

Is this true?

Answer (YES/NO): NO